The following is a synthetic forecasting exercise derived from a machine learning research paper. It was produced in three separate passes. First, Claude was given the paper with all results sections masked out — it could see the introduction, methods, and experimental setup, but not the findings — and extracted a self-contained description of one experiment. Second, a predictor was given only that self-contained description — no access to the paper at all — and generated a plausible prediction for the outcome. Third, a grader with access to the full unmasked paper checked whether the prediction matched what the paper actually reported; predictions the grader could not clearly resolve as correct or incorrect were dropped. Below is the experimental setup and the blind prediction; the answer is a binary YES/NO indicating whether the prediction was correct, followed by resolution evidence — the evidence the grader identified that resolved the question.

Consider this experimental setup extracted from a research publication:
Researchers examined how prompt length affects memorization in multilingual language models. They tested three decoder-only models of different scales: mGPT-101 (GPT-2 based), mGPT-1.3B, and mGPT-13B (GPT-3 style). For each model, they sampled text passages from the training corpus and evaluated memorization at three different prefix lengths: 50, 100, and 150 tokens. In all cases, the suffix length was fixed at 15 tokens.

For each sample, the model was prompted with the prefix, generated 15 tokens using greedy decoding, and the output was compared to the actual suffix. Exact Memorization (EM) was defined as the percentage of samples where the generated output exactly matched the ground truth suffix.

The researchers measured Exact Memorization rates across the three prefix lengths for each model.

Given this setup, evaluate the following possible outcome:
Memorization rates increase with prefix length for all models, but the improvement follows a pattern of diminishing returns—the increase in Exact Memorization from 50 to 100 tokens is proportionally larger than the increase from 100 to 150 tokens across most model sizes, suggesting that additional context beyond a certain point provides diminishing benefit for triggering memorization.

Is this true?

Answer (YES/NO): NO